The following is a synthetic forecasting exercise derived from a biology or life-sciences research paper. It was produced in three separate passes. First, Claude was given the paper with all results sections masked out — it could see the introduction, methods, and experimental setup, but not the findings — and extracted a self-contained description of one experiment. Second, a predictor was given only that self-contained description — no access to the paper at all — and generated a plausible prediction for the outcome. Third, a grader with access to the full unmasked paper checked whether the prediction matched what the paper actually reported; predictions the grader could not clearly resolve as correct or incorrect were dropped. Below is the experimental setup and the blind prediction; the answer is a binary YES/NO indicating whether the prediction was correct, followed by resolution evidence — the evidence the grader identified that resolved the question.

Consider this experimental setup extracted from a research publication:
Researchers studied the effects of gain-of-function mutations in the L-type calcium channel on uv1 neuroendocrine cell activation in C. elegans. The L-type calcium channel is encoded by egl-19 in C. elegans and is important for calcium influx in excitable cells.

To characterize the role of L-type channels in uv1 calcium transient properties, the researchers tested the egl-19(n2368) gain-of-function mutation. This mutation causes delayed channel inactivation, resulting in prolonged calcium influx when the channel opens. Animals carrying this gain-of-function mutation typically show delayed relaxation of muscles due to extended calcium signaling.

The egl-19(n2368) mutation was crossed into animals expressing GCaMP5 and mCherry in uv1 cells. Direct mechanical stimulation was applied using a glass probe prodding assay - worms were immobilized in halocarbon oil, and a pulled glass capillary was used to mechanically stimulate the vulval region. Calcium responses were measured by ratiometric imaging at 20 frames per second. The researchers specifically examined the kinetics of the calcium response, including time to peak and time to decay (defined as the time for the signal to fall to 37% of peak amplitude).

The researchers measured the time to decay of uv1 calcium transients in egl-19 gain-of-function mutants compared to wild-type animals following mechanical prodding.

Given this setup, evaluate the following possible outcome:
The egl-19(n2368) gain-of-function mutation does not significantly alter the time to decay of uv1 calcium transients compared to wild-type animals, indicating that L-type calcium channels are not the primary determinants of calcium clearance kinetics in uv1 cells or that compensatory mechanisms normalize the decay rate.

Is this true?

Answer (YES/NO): NO